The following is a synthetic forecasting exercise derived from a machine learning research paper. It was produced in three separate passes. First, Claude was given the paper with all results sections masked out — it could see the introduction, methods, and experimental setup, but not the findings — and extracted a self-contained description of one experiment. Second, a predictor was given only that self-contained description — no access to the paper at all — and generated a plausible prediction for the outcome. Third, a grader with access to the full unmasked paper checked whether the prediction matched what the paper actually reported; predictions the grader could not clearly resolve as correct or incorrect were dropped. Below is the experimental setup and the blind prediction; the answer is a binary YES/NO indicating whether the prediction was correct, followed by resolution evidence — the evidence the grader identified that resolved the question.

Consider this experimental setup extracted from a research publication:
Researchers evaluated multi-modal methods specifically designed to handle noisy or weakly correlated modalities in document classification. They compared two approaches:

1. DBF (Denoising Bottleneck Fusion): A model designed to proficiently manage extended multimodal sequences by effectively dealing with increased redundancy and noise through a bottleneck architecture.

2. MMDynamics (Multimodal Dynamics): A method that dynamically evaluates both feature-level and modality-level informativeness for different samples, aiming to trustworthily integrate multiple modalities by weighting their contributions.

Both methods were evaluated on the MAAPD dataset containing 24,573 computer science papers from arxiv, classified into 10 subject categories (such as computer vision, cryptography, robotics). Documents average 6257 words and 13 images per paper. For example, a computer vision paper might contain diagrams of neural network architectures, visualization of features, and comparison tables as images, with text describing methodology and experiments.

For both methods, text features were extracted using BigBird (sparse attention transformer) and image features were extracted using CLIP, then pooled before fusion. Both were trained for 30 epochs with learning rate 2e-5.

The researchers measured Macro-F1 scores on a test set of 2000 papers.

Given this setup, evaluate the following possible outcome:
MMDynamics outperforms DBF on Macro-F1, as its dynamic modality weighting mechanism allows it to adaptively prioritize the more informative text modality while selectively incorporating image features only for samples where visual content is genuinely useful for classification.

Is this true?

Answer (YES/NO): NO